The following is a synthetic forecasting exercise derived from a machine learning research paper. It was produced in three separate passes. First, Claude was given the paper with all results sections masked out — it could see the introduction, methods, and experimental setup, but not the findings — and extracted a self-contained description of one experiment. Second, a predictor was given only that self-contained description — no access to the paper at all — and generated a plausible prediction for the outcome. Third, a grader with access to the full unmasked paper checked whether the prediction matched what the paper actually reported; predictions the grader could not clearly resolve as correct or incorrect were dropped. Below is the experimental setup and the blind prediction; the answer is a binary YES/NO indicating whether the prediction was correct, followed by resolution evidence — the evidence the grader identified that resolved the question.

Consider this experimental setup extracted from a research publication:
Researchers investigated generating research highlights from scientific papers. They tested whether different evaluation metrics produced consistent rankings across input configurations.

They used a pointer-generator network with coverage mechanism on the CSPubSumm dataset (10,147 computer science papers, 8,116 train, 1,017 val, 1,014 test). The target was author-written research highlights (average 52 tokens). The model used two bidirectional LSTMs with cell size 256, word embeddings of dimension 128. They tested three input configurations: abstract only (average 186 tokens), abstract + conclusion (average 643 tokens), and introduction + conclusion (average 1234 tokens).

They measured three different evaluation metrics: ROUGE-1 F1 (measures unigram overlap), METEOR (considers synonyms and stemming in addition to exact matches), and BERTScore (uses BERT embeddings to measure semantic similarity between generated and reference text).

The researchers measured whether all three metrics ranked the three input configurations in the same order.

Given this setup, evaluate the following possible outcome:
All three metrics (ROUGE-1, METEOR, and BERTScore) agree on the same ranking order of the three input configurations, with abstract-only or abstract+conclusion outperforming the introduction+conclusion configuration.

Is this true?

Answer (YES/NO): NO